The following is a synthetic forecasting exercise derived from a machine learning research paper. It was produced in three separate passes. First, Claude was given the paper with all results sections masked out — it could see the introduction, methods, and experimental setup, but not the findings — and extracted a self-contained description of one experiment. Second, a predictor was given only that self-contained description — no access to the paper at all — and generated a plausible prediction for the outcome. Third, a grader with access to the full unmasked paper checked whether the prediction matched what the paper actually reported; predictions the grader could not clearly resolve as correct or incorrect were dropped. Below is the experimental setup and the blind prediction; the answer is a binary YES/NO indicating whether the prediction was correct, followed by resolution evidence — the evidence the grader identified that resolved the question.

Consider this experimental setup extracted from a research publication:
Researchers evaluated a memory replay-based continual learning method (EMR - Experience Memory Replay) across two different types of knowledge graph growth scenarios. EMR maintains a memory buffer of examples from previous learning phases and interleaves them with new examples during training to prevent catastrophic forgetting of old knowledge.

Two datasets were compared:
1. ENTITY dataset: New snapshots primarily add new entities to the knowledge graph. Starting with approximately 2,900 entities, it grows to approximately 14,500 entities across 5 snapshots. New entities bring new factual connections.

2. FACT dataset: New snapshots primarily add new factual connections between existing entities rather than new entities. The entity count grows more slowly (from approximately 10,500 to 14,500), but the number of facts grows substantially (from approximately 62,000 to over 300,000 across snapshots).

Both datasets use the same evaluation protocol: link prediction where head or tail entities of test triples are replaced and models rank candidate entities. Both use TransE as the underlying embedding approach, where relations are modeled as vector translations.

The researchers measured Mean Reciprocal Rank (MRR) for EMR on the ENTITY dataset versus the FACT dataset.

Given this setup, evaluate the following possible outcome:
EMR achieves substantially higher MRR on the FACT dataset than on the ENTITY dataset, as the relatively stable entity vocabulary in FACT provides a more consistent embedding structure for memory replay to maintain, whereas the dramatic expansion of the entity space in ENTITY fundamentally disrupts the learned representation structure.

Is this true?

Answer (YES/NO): NO